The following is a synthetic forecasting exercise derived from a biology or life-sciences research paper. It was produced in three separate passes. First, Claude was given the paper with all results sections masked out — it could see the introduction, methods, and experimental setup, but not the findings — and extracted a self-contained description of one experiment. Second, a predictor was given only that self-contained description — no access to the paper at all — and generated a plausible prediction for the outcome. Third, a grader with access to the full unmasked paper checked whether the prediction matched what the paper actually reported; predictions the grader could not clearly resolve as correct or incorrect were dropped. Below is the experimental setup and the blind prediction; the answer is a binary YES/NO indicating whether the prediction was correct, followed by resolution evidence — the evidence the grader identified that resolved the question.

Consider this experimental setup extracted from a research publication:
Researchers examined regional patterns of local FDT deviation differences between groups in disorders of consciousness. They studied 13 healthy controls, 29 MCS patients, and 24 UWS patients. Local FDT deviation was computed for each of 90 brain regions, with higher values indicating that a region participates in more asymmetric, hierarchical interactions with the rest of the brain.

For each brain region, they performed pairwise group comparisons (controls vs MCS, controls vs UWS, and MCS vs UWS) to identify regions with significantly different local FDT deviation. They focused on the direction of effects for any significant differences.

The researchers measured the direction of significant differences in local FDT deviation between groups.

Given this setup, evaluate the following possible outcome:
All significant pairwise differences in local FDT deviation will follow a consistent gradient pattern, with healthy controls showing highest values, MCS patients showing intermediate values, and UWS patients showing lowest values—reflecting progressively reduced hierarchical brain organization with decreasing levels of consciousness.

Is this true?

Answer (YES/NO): YES